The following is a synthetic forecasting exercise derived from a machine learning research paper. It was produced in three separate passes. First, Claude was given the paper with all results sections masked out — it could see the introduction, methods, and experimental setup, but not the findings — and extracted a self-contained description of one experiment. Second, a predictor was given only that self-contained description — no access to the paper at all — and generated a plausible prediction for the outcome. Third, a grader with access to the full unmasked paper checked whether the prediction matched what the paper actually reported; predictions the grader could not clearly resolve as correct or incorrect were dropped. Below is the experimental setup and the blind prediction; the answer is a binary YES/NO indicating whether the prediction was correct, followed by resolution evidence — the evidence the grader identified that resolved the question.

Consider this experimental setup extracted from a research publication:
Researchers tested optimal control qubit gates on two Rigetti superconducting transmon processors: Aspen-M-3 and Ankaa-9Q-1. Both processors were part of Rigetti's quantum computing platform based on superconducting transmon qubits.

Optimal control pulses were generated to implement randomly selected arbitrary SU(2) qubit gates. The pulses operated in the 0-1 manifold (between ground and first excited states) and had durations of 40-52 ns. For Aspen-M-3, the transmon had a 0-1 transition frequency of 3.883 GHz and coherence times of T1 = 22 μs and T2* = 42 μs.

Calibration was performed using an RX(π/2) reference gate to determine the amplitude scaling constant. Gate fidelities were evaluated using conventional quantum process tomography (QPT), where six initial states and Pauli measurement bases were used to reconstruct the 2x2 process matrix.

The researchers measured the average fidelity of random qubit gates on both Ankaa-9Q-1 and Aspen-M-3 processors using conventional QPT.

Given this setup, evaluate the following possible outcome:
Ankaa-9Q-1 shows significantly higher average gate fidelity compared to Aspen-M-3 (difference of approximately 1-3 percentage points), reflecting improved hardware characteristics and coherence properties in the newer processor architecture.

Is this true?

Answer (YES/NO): NO